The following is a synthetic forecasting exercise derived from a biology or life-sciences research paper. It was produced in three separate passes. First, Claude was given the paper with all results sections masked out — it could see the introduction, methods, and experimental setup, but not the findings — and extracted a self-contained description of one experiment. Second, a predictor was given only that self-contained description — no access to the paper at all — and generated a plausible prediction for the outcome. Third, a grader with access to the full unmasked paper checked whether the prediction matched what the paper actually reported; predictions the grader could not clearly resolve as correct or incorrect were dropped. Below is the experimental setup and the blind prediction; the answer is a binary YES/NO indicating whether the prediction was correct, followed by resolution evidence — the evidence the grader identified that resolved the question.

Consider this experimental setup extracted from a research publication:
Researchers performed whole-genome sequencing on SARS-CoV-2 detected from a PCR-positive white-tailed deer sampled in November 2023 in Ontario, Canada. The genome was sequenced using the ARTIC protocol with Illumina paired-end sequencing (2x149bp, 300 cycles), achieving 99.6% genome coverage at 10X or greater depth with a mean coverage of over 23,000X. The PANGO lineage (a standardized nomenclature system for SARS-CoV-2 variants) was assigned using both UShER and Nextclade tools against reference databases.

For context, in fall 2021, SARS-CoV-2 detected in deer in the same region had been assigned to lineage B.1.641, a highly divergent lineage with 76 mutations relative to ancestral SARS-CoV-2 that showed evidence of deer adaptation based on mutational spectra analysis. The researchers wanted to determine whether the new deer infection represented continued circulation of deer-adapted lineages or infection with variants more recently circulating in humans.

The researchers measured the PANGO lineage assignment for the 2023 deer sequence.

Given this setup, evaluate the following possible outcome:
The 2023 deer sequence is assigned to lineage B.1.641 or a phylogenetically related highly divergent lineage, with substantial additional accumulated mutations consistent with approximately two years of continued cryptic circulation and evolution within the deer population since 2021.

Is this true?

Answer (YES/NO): NO